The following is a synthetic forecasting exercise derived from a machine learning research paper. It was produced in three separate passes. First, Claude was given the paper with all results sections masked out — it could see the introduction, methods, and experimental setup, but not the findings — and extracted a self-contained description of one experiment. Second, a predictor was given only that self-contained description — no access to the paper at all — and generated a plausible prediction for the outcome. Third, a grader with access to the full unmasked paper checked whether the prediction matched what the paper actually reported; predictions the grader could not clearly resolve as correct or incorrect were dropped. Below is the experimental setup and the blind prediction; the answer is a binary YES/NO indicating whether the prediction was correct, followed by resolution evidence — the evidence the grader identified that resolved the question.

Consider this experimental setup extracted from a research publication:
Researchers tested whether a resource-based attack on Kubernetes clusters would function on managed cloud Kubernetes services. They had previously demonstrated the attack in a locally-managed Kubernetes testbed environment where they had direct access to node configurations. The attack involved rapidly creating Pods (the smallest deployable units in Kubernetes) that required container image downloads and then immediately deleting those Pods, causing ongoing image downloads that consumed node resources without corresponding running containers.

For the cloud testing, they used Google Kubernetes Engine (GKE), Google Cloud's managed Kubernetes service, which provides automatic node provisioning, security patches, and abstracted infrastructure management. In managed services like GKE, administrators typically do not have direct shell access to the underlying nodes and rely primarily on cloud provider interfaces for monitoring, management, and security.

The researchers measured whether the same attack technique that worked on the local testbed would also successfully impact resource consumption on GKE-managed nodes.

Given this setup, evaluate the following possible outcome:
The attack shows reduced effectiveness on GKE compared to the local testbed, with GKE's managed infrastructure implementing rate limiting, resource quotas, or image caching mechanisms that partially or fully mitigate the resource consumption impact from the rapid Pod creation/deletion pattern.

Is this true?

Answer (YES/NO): NO